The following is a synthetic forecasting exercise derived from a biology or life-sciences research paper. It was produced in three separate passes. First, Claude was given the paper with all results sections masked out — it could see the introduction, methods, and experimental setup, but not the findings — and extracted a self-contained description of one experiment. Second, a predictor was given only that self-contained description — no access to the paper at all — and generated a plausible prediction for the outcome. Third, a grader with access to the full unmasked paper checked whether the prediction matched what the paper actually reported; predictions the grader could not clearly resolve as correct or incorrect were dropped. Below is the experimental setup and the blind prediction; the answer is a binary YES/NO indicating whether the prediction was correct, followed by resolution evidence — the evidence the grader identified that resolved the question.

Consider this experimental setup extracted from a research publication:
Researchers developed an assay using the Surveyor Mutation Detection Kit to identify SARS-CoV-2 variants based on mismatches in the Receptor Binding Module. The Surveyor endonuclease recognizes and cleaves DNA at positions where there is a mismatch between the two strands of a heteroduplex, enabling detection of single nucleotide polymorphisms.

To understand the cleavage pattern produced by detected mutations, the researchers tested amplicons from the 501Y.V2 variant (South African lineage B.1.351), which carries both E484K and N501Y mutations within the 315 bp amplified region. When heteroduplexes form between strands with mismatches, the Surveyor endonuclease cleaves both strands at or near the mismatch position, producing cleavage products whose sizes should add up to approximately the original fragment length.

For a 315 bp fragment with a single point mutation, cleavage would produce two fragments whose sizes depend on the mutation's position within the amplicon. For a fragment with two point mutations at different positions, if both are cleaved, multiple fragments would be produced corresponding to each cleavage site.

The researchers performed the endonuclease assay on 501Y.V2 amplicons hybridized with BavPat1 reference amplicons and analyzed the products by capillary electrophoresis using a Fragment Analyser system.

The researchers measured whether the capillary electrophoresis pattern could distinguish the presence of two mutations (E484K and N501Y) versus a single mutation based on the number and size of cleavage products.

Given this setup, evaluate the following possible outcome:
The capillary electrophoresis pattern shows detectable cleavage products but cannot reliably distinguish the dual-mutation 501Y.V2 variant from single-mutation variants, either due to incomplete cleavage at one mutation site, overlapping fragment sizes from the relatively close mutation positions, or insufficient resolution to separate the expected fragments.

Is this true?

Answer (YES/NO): NO